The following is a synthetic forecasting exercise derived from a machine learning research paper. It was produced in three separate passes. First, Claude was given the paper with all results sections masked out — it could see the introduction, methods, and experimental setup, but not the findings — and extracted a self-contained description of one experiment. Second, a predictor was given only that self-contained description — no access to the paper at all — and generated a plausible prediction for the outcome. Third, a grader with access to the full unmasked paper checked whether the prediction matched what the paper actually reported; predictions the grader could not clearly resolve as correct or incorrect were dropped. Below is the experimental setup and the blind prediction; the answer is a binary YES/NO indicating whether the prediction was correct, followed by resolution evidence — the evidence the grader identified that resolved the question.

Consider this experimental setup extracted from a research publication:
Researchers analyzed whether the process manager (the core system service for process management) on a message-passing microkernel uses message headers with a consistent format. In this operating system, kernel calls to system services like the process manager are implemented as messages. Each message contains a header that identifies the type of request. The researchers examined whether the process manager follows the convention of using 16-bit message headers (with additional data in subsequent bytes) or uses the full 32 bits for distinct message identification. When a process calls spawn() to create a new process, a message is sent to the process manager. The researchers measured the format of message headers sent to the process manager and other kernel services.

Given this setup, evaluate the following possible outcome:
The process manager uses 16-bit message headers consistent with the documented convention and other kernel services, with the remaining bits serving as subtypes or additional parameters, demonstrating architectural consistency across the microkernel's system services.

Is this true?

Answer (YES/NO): YES